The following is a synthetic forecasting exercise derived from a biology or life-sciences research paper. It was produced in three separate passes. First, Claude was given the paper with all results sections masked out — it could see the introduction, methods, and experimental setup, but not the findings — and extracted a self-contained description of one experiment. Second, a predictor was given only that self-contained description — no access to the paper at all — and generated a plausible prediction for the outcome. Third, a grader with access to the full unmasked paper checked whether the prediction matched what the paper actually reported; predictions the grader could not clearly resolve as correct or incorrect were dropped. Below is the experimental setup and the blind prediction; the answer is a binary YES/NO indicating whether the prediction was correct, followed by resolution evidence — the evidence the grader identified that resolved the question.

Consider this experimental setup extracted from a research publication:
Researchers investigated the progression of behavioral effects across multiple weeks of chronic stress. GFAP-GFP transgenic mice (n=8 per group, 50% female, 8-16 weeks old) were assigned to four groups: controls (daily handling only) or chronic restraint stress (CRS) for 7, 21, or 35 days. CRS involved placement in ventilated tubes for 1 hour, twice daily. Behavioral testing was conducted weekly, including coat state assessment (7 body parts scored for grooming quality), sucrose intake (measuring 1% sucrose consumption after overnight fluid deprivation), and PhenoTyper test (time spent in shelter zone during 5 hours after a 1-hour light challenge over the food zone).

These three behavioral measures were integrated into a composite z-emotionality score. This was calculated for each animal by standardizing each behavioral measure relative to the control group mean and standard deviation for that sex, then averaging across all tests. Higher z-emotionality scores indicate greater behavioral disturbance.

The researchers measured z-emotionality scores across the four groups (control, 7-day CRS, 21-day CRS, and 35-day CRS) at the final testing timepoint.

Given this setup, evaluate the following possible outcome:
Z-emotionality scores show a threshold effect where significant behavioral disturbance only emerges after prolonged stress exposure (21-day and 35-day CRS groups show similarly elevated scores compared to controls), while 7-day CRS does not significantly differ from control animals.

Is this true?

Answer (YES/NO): NO